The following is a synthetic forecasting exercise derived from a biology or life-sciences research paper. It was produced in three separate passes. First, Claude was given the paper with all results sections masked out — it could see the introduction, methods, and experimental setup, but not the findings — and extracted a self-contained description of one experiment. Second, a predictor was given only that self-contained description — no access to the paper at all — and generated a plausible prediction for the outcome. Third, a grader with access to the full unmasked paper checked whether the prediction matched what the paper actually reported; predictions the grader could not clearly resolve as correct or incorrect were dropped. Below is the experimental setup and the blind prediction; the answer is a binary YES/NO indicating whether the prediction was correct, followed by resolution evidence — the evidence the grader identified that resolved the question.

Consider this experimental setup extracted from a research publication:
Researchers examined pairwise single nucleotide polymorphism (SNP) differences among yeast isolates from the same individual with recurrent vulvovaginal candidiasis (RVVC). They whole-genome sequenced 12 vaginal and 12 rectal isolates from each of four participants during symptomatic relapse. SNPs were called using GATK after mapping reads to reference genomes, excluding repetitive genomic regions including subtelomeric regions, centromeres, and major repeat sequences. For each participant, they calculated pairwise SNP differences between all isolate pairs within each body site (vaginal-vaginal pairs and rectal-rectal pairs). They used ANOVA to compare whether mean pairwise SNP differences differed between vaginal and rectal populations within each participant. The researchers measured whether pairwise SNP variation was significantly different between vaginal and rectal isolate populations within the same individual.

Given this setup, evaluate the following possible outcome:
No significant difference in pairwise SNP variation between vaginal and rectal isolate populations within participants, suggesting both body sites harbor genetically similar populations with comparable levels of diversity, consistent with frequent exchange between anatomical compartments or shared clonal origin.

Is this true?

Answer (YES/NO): NO